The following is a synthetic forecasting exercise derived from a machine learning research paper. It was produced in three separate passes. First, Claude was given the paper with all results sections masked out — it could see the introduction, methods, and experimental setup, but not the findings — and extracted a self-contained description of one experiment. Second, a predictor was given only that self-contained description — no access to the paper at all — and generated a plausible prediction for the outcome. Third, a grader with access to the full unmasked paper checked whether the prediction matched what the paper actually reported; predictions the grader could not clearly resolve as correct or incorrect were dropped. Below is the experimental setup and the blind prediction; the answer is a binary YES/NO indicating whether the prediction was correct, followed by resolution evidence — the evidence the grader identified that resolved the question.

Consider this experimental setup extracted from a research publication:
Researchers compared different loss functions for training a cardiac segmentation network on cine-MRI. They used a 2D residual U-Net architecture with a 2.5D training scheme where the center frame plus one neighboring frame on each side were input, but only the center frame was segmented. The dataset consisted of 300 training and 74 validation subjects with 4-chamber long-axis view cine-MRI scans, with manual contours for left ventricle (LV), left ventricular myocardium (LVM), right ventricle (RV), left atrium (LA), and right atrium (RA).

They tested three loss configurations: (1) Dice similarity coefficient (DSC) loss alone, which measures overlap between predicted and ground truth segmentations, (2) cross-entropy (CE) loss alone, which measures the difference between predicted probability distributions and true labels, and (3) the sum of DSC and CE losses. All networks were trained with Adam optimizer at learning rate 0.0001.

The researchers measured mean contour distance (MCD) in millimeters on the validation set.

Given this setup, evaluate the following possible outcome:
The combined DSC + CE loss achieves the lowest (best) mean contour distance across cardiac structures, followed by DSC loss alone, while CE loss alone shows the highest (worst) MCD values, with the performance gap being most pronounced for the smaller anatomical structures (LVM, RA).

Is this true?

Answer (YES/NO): NO